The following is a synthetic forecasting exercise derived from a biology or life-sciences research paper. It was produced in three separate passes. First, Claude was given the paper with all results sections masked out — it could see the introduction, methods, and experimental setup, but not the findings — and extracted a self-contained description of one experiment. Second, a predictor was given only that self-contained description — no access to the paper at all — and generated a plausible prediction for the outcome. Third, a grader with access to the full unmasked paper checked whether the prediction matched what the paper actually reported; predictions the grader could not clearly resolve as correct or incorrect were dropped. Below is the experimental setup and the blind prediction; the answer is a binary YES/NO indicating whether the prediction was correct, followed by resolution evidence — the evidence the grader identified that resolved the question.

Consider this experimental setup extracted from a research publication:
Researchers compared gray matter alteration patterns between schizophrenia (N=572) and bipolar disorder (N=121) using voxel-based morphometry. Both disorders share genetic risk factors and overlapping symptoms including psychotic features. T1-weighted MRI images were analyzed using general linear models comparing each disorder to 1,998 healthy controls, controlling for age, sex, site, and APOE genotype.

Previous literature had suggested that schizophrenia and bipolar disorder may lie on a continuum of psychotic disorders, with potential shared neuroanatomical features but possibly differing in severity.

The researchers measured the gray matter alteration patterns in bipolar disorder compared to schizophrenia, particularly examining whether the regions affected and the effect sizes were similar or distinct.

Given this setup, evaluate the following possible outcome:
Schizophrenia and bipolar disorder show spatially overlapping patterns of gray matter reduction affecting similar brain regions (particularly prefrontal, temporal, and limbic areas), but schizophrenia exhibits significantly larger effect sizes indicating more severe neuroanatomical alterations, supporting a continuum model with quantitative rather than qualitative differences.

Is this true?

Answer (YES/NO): YES